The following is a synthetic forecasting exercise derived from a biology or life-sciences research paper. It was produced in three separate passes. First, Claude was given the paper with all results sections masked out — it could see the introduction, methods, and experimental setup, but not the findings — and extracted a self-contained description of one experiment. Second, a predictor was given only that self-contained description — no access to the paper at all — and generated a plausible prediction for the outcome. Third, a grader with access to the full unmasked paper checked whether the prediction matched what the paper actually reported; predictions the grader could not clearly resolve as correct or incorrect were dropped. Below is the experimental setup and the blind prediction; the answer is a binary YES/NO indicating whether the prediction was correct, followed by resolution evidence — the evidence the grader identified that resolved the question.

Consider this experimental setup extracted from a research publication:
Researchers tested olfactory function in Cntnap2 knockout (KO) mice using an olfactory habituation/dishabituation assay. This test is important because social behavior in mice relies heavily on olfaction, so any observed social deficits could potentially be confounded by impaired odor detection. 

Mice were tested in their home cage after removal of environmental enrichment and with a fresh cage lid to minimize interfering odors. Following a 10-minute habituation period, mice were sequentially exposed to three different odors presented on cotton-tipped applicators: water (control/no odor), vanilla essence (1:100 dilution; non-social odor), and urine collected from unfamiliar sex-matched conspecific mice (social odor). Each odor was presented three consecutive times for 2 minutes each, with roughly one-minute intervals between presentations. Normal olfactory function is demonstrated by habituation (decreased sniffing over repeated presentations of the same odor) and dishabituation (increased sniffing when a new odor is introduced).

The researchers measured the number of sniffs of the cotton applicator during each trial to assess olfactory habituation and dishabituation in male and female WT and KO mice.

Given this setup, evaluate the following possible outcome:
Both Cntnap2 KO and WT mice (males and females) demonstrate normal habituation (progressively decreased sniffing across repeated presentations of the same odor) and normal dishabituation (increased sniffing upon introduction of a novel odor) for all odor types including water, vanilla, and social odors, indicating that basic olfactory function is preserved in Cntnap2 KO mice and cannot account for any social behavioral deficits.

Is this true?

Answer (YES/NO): YES